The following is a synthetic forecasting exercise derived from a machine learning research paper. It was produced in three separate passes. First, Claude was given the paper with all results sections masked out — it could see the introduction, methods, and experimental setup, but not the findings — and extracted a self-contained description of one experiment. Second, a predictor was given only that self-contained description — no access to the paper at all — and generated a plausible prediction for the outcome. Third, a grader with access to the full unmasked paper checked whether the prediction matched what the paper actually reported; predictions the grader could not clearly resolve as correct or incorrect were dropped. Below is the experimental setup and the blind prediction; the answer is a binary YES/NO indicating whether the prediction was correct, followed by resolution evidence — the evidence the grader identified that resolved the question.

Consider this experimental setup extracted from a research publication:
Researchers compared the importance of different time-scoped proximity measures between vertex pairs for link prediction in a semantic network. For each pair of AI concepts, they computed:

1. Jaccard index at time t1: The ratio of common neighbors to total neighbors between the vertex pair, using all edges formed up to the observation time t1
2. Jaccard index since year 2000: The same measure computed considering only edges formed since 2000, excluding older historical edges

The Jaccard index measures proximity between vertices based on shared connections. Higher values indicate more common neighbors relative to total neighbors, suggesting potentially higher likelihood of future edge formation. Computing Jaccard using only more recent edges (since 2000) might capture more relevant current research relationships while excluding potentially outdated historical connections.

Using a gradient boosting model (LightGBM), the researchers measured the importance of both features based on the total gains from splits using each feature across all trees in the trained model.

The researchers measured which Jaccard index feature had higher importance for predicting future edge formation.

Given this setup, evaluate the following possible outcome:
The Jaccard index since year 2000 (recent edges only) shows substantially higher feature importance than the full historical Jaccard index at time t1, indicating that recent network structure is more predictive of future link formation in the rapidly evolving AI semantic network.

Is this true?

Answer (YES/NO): NO